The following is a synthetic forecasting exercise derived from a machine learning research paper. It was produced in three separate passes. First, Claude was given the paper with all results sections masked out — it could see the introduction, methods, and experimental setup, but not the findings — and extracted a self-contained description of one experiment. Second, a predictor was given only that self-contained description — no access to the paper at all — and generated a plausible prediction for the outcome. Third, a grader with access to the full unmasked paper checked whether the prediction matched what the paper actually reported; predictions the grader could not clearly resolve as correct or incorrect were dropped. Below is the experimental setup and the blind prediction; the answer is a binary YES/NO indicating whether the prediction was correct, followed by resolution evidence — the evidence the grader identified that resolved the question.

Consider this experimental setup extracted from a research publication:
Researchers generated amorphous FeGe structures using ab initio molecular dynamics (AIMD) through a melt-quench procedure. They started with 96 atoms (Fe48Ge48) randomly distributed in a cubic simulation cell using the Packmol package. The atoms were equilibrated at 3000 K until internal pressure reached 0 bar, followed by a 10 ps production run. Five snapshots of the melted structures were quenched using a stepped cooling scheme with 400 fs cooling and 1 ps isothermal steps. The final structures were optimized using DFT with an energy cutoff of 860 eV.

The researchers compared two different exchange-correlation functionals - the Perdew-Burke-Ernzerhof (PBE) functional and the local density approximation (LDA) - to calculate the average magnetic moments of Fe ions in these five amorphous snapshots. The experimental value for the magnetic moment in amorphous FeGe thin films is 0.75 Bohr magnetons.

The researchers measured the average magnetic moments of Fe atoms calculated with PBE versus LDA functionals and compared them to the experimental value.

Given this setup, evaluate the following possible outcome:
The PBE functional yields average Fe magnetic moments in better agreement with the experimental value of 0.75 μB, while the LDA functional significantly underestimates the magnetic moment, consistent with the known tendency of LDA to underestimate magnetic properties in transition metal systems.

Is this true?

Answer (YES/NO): NO